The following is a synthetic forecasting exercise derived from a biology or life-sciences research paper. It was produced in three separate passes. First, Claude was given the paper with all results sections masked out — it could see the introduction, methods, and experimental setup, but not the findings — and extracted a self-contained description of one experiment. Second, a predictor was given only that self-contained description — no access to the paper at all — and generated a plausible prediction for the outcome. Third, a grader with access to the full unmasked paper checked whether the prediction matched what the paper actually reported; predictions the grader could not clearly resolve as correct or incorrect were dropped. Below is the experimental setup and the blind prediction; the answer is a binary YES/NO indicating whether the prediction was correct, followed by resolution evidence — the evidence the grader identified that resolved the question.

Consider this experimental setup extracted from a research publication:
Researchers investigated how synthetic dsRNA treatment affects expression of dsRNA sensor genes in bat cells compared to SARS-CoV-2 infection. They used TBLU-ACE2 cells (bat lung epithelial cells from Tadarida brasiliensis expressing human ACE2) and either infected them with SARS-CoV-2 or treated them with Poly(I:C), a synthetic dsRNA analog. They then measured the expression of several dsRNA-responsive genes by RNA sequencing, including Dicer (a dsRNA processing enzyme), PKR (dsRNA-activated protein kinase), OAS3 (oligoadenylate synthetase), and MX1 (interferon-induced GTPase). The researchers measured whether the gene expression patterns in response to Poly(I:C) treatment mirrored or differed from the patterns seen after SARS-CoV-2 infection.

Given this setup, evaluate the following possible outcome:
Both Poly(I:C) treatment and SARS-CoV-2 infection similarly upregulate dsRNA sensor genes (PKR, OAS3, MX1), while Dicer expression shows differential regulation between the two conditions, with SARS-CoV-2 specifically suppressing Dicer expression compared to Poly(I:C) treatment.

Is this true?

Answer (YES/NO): NO